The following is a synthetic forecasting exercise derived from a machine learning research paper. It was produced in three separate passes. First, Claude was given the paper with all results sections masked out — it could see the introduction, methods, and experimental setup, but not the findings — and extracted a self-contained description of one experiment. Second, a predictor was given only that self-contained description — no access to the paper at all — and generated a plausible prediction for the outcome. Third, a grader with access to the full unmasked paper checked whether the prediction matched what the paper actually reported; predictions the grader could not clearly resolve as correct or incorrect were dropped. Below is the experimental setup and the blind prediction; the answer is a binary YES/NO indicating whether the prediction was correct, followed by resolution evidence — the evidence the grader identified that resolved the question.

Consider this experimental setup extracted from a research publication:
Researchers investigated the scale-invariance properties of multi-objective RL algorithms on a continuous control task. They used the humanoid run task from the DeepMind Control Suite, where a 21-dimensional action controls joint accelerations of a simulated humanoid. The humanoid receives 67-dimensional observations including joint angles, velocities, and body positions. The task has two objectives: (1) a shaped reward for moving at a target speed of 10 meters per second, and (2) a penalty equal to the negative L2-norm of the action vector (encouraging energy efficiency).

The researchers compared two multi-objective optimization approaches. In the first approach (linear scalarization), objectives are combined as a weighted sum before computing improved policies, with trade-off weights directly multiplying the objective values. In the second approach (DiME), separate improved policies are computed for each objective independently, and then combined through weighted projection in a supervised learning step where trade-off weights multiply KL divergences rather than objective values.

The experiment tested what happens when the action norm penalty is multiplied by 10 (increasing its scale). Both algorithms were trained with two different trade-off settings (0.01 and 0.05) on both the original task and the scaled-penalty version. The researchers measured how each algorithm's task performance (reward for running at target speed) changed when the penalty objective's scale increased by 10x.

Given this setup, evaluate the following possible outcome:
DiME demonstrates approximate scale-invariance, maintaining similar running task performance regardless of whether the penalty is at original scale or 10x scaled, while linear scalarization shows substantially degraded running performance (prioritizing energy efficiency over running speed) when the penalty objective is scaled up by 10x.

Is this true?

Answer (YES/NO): YES